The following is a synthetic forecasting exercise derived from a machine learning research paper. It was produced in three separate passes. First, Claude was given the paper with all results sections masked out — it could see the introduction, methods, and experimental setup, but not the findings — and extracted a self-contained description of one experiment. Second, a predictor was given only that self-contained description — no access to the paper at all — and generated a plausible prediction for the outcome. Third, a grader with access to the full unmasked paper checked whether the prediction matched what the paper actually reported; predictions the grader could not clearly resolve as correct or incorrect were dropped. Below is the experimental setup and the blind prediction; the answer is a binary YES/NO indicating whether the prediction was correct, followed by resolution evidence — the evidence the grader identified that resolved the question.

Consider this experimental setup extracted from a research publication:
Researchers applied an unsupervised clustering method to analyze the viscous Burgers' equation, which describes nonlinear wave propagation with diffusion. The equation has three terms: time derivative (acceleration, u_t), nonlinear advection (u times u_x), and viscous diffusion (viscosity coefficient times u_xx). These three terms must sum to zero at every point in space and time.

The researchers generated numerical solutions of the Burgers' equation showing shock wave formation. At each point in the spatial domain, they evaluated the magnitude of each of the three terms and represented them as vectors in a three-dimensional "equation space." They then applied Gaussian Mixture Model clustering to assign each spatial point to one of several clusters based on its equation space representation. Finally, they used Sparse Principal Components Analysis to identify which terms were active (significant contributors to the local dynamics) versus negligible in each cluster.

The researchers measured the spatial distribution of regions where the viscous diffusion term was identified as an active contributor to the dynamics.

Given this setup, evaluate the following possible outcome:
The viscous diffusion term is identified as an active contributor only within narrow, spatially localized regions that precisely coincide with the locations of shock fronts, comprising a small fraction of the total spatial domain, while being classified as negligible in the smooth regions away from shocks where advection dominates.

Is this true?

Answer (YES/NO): YES